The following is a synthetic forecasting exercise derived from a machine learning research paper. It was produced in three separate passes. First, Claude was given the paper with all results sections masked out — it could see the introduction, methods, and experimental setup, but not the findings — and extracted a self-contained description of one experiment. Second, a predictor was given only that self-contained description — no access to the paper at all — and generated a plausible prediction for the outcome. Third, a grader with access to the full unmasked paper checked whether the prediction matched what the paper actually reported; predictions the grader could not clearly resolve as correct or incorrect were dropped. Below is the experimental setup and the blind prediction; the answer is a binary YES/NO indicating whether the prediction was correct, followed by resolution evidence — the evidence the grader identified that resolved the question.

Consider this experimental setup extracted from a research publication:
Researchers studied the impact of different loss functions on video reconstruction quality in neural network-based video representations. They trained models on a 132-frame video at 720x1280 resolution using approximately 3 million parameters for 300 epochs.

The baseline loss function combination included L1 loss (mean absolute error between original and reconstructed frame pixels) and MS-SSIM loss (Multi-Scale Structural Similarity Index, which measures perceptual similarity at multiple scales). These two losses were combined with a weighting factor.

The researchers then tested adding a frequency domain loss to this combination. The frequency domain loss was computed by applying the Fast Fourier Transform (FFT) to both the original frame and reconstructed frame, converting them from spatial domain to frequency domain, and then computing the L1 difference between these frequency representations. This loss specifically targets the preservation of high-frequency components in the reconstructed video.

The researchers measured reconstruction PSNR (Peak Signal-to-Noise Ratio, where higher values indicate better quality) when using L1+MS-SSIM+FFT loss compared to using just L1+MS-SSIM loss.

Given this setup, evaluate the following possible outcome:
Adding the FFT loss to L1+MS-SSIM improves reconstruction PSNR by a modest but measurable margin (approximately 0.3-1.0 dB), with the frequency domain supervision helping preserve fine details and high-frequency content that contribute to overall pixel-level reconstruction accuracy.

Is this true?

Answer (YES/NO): NO